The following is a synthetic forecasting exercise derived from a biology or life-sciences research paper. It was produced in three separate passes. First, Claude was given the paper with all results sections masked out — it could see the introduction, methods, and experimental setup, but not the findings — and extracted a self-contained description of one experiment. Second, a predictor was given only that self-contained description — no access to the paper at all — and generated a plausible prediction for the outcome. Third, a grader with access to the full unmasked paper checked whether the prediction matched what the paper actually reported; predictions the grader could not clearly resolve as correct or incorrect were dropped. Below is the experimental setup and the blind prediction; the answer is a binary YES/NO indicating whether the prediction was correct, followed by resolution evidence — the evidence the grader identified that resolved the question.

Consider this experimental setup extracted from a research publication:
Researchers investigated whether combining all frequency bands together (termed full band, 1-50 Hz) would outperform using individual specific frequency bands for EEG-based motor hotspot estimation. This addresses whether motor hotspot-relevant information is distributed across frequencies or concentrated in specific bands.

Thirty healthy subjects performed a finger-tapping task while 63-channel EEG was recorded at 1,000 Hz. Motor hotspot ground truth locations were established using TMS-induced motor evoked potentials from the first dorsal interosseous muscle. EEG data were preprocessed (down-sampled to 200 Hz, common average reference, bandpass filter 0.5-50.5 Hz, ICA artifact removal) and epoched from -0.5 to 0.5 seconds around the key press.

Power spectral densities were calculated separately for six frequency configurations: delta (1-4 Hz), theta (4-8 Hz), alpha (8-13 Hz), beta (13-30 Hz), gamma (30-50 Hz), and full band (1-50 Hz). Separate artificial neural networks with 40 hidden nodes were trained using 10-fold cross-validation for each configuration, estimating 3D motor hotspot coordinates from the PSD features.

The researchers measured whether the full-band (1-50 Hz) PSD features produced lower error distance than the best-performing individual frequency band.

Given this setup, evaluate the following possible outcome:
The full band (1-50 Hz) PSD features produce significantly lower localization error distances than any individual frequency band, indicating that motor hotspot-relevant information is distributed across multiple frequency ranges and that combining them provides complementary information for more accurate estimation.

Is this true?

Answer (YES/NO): NO